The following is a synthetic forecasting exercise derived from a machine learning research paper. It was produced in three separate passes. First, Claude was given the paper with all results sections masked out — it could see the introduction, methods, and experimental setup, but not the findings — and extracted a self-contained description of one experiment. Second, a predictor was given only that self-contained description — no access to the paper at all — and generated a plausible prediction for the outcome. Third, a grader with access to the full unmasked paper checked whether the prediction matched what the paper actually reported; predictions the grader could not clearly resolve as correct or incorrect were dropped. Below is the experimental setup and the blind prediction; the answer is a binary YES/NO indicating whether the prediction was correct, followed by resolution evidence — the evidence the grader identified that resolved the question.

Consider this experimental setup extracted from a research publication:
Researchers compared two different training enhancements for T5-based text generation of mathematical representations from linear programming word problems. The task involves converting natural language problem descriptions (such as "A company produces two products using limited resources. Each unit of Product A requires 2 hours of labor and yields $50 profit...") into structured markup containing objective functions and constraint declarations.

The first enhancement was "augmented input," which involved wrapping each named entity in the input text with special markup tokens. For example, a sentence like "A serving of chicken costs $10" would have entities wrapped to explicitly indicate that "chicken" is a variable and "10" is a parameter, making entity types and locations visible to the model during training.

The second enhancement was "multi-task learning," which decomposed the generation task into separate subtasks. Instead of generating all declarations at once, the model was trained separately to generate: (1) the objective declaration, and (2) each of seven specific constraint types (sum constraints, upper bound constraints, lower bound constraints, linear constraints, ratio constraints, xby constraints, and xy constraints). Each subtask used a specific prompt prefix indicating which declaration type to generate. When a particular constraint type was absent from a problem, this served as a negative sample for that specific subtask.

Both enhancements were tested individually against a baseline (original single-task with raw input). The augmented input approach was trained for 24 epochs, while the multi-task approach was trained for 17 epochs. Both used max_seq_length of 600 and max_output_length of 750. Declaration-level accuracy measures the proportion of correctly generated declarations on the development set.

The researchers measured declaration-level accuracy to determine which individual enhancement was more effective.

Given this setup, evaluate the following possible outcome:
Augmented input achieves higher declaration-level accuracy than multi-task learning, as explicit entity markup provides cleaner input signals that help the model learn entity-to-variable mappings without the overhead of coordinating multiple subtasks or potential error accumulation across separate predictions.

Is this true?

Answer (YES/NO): YES